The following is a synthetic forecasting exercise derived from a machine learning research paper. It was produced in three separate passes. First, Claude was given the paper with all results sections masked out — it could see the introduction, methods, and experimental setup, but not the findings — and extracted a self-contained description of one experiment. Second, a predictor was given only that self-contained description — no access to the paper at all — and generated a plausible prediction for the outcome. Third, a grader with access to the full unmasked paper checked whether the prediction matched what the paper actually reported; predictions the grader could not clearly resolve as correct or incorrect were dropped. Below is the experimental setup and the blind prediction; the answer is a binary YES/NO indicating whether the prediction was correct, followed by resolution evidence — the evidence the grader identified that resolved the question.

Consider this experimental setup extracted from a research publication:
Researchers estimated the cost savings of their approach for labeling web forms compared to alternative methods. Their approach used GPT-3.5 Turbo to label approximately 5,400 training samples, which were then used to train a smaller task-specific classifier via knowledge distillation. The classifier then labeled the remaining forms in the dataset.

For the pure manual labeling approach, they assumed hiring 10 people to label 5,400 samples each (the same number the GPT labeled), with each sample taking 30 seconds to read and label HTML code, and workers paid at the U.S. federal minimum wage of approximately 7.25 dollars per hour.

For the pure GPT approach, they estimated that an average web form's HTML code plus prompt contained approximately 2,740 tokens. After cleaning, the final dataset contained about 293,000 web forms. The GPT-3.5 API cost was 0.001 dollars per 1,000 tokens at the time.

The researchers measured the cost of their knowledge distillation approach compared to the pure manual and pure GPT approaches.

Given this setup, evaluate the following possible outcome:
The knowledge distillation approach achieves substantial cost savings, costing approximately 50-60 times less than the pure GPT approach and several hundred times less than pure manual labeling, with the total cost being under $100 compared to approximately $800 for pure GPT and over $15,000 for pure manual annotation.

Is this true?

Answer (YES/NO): NO